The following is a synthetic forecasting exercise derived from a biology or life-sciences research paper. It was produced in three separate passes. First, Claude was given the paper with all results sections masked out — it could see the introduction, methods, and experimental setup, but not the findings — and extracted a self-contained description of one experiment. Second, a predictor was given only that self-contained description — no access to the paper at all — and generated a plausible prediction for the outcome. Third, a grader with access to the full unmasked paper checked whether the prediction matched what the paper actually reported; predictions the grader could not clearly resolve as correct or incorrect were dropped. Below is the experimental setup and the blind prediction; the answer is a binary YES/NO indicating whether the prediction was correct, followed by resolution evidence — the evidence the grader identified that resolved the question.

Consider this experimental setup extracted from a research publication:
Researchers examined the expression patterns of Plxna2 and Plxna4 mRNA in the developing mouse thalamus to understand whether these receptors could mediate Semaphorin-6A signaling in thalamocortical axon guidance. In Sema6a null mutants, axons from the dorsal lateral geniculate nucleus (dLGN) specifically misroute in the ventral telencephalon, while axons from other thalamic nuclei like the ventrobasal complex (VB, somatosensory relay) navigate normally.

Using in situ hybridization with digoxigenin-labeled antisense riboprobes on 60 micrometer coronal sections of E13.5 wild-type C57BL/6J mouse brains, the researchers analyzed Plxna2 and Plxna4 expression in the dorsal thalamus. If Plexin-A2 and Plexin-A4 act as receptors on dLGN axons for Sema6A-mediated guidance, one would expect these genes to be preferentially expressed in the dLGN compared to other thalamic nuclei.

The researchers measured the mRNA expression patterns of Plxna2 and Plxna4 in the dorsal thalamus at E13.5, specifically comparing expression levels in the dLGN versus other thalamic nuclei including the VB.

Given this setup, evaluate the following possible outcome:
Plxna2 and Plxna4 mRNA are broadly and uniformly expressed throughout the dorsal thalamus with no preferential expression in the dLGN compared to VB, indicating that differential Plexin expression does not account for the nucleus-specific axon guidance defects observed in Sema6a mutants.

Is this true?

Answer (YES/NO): NO